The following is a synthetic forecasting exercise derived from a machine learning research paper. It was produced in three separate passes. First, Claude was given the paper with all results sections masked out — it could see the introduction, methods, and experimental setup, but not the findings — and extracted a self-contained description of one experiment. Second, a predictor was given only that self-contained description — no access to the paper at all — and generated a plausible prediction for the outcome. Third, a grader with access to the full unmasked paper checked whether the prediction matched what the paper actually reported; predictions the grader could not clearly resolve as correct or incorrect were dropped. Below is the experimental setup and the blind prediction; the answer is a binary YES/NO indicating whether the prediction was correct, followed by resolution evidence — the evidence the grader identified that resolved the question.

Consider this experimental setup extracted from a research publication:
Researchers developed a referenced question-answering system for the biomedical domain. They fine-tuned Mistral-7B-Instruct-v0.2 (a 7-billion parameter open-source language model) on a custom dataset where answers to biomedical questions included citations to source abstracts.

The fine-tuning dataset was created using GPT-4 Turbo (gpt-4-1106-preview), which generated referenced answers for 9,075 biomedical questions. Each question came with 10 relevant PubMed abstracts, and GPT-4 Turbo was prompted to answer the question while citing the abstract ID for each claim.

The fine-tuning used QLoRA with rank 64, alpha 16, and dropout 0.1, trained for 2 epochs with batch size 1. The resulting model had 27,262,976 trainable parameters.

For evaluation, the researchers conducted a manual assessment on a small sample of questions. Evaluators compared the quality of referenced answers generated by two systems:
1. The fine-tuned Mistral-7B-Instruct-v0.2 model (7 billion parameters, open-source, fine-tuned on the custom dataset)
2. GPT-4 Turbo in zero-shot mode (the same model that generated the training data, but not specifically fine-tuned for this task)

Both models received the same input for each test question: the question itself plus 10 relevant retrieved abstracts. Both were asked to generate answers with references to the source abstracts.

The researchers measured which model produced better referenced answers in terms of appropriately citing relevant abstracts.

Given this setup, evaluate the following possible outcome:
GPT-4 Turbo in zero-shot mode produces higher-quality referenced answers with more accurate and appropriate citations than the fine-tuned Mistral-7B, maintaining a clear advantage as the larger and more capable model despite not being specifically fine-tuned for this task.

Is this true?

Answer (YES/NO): NO